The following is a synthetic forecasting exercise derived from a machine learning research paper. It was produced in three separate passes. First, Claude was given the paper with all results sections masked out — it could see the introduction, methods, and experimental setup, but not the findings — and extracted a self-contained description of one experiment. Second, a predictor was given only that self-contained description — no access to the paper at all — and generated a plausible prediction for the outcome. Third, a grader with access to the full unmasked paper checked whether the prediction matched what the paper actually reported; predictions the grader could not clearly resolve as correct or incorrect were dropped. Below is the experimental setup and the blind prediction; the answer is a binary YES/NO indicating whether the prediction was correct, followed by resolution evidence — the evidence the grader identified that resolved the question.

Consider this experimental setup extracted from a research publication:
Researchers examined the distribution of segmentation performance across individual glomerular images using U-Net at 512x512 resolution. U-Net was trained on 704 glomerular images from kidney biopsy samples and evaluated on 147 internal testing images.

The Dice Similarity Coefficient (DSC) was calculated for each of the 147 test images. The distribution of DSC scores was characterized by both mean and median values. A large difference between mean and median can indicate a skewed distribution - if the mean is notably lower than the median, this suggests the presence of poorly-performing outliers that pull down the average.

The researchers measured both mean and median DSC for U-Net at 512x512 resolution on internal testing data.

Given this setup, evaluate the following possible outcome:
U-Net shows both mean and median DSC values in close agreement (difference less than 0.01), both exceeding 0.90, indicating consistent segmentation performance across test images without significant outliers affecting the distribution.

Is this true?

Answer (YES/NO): NO